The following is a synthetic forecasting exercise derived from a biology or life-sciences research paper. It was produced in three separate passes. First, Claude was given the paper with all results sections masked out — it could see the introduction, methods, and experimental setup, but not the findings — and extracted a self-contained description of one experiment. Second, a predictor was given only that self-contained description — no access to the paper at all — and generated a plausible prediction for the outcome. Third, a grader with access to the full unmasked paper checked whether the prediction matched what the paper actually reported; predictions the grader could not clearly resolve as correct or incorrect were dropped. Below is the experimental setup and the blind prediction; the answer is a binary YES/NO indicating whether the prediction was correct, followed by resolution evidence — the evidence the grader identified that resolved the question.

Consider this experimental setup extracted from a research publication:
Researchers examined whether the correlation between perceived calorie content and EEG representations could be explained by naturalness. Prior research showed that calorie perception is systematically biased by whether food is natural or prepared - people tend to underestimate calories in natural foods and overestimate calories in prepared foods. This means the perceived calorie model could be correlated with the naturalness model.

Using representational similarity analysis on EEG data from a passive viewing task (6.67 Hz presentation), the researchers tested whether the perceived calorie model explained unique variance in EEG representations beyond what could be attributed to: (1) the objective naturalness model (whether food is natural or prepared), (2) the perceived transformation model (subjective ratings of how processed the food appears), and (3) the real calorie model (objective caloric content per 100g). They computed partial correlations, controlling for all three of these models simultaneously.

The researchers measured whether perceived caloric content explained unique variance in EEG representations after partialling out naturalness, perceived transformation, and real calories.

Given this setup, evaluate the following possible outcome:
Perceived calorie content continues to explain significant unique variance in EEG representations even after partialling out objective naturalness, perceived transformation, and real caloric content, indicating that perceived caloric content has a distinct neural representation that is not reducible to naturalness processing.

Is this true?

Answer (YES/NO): NO